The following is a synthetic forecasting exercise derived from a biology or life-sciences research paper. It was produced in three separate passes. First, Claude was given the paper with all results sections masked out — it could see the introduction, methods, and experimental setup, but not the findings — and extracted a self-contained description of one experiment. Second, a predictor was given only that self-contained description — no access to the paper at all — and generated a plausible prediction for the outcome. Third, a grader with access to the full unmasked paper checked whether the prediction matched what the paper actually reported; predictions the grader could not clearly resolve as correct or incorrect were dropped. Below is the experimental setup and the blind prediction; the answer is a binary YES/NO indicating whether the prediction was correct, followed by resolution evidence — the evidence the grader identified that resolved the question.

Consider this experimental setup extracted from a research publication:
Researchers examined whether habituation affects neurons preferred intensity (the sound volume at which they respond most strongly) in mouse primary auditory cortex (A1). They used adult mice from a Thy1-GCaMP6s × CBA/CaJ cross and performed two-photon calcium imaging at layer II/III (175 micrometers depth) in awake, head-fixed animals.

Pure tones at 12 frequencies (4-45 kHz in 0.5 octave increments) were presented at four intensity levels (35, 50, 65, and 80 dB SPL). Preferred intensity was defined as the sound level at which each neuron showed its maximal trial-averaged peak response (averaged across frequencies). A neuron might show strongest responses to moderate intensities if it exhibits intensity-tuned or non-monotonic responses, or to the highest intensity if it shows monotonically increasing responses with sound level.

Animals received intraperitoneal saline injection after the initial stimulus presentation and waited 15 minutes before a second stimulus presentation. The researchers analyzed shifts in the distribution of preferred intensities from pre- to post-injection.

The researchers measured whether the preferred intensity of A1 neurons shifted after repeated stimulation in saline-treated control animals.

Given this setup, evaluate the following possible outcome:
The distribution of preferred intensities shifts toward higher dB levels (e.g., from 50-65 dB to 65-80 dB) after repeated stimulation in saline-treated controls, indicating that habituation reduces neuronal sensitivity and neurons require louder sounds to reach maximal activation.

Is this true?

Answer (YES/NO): NO